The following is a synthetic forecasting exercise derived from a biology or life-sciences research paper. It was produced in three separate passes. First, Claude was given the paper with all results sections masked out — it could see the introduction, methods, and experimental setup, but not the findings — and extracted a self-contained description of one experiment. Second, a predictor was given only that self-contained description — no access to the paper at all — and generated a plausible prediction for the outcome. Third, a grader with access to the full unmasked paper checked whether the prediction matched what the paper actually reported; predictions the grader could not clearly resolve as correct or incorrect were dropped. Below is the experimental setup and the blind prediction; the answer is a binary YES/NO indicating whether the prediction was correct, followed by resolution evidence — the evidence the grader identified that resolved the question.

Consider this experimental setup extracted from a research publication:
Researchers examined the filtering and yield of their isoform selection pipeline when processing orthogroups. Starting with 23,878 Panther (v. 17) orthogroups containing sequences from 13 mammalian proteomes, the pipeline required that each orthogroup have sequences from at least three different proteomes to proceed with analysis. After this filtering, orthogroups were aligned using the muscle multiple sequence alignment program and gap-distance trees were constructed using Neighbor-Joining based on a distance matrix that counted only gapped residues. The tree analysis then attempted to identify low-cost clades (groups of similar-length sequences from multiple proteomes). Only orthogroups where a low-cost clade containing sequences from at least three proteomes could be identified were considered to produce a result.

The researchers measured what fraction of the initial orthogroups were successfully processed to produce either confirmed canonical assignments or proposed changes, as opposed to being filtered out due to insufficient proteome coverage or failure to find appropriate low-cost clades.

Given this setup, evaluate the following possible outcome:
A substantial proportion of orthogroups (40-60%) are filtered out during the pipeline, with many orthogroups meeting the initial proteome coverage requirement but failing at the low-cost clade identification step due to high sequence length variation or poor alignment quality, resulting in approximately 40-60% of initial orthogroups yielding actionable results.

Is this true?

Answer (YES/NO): NO